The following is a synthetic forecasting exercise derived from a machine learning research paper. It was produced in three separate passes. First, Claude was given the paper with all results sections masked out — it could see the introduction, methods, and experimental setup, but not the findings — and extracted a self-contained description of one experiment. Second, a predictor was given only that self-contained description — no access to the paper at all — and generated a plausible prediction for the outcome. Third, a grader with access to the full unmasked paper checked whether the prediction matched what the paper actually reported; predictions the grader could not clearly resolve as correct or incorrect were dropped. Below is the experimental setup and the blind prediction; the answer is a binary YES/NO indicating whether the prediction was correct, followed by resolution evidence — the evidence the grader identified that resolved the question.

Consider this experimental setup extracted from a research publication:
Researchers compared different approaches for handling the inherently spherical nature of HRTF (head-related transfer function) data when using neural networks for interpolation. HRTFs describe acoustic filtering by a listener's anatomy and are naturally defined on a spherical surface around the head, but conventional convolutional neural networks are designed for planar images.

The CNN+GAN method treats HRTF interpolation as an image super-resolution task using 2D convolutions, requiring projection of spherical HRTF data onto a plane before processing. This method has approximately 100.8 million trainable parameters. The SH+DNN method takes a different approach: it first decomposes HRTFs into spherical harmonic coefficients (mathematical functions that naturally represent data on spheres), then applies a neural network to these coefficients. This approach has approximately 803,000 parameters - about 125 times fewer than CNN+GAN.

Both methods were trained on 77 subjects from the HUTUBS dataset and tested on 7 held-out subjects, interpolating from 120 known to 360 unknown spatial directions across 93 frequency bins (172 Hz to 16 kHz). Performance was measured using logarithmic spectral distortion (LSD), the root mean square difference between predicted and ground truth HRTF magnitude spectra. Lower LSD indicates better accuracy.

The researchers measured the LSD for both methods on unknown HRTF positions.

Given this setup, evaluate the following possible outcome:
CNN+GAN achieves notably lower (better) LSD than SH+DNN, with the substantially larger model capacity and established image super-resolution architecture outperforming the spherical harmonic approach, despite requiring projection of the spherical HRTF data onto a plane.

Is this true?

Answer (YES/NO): YES